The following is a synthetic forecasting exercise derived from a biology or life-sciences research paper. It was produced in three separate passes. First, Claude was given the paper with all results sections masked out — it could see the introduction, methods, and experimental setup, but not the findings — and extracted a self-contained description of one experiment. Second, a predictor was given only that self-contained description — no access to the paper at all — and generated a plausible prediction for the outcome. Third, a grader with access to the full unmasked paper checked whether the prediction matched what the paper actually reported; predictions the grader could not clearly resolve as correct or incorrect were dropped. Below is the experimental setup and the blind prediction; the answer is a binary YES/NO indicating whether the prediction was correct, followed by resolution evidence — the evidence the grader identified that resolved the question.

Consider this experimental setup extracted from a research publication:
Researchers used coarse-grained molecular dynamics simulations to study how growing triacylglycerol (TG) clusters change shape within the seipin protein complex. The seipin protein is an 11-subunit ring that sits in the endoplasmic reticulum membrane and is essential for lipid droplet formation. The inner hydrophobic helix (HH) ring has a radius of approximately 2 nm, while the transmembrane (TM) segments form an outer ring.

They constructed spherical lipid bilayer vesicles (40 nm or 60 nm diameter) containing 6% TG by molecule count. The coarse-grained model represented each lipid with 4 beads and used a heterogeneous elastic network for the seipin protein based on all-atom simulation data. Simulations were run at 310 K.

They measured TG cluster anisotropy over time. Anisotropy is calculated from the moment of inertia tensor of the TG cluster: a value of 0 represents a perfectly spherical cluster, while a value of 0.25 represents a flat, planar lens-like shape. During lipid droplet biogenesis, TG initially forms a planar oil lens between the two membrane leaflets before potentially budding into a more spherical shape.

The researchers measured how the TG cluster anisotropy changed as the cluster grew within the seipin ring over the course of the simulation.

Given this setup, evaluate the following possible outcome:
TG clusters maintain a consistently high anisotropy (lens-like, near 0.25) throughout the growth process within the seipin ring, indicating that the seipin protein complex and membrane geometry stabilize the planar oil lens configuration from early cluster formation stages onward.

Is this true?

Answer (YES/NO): NO